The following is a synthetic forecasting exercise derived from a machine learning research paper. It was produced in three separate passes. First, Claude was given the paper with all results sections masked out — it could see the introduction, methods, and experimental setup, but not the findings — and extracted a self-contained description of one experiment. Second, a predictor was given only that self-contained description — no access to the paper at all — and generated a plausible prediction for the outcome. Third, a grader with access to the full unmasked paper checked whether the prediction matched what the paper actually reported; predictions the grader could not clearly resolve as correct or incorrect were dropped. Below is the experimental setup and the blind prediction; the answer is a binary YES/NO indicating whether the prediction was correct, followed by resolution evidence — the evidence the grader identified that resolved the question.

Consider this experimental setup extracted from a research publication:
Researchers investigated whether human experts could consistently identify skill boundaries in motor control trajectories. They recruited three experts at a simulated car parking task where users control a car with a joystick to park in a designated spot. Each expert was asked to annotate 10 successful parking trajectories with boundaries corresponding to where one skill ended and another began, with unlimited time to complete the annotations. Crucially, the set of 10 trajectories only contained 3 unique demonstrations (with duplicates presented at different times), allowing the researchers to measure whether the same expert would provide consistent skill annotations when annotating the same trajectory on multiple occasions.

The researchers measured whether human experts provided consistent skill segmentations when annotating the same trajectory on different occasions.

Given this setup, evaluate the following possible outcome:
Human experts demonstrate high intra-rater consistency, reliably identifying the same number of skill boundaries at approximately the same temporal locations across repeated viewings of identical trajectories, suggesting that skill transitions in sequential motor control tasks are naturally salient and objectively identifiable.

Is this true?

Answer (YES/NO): NO